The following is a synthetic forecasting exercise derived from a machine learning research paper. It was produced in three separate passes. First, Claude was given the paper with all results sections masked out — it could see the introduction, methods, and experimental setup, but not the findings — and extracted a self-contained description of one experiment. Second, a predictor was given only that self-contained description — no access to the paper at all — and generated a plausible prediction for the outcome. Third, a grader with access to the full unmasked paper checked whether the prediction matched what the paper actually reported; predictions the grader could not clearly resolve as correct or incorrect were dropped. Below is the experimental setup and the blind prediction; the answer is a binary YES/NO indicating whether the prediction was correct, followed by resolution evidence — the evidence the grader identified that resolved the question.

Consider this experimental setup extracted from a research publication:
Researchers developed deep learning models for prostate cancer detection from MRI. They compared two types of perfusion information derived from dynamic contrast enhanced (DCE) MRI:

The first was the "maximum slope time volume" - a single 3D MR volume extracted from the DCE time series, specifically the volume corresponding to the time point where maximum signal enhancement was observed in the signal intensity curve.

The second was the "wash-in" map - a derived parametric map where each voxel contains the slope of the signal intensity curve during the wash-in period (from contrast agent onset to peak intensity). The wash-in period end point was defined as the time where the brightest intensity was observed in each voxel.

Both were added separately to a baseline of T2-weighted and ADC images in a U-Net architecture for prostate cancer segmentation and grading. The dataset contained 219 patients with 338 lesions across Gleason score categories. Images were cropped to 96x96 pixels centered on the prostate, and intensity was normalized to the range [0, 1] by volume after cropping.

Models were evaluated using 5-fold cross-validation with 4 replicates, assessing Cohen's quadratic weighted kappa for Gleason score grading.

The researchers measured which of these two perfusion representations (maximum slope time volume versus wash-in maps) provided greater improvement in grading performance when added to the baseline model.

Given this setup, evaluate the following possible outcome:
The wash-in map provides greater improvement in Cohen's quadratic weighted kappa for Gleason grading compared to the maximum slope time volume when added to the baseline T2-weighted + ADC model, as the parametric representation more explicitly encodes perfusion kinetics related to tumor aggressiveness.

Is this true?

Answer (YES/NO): NO